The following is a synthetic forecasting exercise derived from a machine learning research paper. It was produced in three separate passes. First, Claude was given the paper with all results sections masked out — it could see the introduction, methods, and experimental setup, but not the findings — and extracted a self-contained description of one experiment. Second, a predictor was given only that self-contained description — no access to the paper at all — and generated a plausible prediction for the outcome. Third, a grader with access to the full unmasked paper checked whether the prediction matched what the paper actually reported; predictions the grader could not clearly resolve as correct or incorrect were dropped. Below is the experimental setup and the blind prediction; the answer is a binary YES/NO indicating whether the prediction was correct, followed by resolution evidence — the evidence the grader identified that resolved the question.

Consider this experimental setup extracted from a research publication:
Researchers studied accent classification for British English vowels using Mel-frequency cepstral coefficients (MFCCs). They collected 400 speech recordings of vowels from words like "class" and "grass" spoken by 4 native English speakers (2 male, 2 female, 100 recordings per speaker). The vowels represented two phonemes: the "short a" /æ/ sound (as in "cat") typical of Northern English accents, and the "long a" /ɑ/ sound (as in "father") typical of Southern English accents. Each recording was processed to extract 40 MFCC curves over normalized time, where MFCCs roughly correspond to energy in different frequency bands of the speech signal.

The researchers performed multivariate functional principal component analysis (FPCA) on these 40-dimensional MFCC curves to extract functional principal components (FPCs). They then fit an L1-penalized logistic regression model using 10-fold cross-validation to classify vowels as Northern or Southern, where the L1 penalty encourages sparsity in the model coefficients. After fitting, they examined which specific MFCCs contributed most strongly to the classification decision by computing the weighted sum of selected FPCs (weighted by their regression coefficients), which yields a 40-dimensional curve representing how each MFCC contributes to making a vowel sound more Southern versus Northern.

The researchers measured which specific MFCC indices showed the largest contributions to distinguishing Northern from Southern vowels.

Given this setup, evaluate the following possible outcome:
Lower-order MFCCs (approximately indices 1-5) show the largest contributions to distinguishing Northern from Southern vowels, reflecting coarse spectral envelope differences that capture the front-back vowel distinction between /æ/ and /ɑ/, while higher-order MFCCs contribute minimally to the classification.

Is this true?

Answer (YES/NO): NO